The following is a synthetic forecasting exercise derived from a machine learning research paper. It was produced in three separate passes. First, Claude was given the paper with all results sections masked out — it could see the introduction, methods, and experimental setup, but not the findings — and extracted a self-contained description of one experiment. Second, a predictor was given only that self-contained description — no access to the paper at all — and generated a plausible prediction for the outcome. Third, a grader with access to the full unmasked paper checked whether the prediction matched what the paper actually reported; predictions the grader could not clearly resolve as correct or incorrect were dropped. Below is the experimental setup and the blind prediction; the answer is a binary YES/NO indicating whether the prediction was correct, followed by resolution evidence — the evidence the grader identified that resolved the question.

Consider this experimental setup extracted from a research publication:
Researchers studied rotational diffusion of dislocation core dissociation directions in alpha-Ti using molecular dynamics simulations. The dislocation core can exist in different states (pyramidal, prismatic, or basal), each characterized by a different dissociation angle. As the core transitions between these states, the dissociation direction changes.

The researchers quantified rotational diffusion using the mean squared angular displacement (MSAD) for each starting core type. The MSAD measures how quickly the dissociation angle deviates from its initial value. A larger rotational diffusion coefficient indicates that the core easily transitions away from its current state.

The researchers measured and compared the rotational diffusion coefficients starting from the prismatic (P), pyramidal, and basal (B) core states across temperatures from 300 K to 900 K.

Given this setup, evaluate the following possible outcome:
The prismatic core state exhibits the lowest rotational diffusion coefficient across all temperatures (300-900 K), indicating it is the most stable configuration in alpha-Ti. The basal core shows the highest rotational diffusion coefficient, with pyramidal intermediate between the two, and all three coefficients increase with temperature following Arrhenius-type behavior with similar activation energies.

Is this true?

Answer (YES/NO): NO